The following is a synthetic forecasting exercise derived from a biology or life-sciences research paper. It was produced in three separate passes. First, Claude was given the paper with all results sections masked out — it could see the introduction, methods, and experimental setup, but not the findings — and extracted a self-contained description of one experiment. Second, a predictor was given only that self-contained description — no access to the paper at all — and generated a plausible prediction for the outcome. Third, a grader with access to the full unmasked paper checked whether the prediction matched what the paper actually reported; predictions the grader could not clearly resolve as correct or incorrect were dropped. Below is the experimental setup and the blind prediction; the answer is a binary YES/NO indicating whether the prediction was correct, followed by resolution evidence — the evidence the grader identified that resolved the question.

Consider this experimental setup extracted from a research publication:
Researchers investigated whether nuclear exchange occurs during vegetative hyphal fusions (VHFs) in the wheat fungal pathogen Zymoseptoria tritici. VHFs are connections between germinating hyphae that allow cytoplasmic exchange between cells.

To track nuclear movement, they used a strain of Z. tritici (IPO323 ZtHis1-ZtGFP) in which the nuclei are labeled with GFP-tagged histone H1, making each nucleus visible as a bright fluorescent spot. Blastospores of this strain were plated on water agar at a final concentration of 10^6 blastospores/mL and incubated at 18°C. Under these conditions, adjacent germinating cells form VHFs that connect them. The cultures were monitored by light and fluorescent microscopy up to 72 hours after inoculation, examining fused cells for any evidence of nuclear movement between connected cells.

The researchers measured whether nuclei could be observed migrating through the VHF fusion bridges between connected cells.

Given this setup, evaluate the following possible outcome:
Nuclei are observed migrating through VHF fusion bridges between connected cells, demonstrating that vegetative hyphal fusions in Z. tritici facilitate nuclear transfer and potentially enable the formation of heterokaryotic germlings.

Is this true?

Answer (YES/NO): NO